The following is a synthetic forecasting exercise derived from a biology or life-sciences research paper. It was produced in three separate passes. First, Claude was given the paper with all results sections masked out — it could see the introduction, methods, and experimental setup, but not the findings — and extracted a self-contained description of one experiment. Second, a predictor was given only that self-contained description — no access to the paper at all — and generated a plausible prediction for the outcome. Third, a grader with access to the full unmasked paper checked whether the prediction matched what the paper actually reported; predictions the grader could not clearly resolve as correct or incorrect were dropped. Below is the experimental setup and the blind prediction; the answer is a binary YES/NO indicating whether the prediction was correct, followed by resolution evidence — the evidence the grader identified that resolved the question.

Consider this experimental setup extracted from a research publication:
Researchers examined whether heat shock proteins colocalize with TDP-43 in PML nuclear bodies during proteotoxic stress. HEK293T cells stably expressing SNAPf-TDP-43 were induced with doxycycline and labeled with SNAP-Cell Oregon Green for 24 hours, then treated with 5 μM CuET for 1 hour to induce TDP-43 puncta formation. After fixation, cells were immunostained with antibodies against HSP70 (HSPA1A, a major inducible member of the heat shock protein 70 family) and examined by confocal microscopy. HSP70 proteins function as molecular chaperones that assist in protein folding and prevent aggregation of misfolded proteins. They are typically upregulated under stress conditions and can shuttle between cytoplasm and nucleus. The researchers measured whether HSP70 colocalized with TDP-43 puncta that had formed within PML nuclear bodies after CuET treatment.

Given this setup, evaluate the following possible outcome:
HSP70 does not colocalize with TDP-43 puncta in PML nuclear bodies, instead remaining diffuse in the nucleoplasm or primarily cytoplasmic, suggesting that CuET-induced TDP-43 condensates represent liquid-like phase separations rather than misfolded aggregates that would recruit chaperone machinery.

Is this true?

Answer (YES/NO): NO